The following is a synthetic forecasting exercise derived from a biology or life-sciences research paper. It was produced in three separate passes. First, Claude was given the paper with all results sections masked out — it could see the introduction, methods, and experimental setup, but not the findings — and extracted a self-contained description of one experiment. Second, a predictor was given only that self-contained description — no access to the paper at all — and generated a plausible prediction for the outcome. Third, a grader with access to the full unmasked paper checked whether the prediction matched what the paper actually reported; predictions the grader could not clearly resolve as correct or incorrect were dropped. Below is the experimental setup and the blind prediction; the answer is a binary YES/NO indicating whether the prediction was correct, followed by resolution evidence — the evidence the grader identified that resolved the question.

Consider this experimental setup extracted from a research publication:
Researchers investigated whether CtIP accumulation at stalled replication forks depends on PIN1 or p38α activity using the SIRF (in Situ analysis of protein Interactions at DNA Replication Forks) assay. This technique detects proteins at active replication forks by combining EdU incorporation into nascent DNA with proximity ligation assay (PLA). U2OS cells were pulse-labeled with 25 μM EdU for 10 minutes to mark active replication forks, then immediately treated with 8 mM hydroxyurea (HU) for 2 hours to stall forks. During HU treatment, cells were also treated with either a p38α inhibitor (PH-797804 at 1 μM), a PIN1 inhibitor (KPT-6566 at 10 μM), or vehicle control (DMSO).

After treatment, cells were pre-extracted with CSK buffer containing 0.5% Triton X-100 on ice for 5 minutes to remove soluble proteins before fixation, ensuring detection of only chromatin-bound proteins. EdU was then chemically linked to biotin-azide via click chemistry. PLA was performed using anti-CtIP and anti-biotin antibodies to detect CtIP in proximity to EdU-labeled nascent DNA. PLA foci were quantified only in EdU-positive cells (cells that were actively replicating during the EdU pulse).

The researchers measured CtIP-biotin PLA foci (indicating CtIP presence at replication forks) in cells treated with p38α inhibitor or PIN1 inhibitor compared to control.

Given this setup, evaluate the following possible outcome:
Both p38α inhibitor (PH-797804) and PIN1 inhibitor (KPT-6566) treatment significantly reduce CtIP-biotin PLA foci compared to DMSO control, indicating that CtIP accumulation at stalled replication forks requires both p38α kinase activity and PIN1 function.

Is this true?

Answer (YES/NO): YES